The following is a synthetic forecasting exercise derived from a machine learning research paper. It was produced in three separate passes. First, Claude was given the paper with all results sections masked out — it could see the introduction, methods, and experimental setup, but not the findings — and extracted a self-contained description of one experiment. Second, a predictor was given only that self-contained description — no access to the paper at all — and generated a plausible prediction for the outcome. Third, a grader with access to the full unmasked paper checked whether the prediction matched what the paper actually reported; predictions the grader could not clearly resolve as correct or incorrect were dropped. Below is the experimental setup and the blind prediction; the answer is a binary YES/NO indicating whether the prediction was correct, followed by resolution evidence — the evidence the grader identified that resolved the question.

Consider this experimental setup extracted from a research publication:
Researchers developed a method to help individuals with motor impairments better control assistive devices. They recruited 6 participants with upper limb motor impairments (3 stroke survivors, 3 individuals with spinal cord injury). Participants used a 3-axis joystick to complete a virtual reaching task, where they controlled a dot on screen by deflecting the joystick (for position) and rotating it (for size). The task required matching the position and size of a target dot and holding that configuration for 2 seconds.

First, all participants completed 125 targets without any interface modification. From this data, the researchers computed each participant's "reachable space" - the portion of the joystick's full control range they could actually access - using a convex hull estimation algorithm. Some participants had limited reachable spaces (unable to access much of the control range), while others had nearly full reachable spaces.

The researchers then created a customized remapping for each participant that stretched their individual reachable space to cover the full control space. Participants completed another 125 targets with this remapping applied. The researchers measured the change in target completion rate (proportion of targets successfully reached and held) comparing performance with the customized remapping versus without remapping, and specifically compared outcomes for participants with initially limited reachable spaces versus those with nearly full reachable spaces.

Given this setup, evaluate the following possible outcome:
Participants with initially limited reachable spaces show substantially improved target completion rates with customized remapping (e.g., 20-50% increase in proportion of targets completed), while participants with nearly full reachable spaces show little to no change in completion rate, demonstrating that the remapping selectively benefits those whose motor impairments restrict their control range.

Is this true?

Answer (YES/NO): NO